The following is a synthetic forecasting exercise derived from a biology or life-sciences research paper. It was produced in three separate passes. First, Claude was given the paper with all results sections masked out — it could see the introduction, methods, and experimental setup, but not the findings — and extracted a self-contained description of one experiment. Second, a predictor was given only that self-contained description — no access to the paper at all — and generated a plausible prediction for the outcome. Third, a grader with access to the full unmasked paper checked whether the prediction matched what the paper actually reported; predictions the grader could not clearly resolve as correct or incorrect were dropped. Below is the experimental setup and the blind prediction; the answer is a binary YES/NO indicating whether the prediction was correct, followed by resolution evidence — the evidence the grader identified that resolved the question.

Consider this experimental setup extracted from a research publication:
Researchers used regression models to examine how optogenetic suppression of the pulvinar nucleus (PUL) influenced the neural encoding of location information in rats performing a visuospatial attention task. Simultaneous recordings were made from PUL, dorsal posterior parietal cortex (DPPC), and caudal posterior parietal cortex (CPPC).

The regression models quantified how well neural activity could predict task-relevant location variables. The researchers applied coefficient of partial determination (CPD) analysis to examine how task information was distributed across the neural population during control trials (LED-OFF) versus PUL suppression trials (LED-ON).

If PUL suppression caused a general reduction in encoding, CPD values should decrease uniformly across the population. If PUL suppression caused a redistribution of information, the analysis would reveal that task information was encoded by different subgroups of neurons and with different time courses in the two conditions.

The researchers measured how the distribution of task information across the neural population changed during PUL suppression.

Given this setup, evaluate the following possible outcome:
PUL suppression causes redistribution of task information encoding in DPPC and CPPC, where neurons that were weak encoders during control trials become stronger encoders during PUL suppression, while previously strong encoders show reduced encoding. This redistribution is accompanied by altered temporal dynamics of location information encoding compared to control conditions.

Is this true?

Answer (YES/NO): NO